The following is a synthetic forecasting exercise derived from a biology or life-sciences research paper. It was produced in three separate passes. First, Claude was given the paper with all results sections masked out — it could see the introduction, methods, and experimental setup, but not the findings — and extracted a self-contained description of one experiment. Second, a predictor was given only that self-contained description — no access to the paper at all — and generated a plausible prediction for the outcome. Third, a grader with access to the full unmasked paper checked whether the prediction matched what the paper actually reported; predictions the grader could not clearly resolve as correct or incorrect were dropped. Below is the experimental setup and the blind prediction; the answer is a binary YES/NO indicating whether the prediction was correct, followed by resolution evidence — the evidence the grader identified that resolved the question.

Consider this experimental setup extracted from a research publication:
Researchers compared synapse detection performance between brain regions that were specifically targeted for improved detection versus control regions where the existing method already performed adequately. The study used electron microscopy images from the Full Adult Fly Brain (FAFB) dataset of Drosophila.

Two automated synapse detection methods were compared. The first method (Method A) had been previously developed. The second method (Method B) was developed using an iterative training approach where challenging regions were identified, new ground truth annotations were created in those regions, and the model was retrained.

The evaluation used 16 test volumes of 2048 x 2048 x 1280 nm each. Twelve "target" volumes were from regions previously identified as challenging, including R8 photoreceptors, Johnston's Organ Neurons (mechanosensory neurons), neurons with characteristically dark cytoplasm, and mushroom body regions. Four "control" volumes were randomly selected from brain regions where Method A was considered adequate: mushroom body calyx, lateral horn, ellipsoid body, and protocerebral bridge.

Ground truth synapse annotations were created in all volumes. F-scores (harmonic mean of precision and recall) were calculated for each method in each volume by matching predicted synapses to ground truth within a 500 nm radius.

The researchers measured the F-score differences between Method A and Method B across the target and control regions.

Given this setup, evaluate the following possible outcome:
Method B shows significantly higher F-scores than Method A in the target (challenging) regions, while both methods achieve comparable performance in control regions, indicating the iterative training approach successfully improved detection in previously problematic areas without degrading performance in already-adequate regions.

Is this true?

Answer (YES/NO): YES